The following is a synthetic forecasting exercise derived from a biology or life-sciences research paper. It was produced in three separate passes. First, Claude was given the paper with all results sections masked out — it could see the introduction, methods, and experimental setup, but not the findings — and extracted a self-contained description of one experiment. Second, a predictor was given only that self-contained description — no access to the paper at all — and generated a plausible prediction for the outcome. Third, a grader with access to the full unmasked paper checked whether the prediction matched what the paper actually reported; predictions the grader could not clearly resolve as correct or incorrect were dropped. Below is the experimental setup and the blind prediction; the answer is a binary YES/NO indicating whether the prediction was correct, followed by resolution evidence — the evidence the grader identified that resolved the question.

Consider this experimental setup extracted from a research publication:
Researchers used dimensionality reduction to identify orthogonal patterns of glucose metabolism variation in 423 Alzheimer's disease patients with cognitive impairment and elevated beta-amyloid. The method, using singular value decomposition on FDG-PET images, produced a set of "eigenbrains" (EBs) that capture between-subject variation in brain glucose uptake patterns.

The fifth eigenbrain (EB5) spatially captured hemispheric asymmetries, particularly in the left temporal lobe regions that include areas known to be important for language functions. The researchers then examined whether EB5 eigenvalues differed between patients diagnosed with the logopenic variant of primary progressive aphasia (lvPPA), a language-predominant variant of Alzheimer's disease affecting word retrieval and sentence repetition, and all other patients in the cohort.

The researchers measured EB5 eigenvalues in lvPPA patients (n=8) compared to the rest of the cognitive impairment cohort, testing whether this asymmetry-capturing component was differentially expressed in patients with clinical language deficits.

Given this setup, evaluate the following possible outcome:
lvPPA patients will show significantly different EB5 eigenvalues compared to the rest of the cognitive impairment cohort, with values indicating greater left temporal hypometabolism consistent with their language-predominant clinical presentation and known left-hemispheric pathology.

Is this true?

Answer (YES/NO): YES